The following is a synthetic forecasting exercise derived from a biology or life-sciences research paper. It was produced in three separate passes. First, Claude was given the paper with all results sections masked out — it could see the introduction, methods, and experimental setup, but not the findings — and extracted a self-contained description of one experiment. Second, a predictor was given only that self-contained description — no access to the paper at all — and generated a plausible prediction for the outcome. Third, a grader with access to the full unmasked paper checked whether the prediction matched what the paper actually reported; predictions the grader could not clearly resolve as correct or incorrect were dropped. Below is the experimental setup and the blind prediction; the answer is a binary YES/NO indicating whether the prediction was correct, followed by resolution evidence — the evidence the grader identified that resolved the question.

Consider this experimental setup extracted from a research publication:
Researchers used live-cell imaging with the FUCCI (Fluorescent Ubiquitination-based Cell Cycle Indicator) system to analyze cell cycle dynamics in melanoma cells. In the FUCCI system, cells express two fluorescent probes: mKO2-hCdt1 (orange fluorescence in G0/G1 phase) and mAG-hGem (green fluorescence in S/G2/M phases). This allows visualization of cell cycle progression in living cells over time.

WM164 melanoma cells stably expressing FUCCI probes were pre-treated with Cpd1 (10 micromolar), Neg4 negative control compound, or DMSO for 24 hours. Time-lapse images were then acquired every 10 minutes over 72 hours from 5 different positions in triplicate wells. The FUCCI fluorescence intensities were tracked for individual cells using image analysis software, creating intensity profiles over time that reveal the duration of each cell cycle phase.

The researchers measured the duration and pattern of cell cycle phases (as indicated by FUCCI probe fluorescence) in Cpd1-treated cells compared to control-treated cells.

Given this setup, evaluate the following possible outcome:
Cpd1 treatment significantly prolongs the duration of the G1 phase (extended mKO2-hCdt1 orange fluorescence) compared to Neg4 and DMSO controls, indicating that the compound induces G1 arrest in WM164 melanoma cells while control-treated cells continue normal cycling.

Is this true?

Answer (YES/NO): YES